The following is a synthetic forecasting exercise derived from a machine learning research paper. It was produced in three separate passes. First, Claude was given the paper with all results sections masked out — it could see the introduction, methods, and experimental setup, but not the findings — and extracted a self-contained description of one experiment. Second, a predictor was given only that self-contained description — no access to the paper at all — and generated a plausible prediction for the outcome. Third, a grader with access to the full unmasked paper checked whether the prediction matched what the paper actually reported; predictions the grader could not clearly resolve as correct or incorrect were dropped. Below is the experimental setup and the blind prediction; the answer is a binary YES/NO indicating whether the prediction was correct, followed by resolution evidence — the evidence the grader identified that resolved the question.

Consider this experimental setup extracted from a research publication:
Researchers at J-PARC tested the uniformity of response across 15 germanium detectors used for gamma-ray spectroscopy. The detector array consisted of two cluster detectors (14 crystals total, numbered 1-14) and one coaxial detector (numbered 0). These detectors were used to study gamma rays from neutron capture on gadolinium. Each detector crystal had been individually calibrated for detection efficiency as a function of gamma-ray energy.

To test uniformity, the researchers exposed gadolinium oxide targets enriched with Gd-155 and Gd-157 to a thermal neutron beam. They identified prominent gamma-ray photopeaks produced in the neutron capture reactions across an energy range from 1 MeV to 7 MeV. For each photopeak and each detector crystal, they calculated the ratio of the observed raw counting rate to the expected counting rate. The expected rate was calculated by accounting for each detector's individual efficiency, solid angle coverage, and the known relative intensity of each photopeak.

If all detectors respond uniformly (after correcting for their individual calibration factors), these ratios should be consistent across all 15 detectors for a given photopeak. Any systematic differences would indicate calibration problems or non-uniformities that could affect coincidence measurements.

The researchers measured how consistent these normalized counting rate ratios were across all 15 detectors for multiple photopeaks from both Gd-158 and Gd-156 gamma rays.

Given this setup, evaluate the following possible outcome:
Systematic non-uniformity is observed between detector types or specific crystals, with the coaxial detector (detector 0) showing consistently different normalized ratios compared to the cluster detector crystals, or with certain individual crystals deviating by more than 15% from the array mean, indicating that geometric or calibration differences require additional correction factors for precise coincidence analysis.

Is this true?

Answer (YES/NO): NO